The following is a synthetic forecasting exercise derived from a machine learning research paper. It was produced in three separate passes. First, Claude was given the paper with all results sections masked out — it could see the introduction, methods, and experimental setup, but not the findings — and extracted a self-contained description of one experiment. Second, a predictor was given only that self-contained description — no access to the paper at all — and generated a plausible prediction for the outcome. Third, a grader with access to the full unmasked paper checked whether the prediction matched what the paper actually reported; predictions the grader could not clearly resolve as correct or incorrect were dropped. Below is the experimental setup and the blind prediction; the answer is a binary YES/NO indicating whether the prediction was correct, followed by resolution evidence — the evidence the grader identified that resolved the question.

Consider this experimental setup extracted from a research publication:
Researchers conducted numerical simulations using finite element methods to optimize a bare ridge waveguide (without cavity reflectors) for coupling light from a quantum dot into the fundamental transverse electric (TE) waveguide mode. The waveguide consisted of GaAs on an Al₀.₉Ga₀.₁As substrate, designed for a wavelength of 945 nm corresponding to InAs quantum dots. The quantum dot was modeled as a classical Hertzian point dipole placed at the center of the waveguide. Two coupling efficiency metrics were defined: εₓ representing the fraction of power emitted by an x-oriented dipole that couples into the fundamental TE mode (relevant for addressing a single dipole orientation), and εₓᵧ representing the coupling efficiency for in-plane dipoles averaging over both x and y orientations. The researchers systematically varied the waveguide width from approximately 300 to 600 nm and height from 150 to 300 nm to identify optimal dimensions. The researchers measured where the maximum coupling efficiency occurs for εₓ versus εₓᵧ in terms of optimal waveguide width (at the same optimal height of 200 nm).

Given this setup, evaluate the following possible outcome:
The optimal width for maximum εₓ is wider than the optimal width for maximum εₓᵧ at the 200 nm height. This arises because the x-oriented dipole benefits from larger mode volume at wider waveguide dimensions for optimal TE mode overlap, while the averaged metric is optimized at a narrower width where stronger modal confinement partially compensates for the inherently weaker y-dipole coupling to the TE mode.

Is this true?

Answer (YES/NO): NO